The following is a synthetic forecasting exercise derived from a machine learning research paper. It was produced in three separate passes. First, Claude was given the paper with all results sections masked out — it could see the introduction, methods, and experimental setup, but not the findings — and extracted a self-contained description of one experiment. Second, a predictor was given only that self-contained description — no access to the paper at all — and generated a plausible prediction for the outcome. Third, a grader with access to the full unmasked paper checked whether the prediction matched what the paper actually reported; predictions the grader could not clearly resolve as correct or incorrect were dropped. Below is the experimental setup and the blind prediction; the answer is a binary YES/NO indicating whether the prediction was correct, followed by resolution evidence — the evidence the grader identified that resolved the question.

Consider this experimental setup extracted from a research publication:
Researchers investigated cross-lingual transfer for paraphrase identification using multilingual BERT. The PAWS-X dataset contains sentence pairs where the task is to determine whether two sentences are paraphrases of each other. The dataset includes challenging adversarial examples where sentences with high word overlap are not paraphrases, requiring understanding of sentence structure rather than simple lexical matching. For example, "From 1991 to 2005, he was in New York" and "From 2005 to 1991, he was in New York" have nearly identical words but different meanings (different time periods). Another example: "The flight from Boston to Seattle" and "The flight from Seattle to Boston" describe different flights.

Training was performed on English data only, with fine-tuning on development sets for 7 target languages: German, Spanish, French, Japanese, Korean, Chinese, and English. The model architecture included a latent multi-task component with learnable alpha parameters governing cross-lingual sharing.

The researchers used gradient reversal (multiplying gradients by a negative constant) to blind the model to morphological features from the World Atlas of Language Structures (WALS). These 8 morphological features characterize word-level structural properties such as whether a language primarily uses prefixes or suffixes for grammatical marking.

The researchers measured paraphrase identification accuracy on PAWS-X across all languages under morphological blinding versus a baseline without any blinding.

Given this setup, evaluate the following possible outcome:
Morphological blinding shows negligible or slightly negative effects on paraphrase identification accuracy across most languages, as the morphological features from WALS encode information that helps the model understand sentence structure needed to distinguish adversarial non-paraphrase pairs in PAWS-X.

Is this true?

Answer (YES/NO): NO